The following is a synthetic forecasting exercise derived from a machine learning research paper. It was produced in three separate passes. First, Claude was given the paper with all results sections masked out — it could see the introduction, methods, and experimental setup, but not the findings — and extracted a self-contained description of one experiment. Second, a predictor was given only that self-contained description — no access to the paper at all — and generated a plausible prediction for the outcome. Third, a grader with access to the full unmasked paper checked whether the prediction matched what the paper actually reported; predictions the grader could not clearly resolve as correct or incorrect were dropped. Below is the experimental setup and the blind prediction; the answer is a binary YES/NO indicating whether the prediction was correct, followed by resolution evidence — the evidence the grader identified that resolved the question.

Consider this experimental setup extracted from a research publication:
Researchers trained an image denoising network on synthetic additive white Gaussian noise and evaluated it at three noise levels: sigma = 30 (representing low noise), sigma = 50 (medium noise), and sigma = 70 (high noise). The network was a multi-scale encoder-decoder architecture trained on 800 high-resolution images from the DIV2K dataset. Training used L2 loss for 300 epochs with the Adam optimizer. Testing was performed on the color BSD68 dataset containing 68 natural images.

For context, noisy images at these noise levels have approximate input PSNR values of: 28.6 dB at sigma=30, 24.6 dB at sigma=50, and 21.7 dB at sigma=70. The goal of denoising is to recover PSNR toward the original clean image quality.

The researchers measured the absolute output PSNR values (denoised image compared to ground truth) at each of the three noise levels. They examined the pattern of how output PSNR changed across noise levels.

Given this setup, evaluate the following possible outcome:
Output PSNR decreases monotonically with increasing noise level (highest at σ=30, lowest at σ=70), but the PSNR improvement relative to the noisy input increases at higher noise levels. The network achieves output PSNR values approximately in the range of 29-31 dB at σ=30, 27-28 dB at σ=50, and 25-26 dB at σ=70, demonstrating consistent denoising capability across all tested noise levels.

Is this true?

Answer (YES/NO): NO